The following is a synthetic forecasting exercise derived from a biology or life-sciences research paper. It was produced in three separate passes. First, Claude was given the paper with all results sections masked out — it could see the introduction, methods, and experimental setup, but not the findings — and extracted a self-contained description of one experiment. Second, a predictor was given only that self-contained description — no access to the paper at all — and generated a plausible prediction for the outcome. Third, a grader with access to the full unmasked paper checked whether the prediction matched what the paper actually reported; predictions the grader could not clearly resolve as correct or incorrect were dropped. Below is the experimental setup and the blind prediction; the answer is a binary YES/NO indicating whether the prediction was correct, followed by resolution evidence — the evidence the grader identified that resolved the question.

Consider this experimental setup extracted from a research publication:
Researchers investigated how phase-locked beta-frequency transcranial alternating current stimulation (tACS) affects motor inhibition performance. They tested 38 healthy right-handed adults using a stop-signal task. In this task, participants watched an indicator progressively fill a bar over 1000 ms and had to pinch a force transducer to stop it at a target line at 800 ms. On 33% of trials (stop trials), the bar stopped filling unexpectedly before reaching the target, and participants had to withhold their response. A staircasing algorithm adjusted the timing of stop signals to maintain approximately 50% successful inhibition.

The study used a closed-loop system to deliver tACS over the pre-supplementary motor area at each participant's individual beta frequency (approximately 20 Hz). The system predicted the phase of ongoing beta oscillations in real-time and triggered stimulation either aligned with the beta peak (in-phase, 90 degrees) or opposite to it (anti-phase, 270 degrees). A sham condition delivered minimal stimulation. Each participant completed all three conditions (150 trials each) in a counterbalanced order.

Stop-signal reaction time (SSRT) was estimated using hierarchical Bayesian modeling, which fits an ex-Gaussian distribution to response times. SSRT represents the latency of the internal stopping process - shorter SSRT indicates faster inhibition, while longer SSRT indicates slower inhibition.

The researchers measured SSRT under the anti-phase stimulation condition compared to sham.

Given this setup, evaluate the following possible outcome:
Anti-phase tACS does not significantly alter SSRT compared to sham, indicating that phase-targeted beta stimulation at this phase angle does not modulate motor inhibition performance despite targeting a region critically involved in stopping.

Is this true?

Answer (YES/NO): YES